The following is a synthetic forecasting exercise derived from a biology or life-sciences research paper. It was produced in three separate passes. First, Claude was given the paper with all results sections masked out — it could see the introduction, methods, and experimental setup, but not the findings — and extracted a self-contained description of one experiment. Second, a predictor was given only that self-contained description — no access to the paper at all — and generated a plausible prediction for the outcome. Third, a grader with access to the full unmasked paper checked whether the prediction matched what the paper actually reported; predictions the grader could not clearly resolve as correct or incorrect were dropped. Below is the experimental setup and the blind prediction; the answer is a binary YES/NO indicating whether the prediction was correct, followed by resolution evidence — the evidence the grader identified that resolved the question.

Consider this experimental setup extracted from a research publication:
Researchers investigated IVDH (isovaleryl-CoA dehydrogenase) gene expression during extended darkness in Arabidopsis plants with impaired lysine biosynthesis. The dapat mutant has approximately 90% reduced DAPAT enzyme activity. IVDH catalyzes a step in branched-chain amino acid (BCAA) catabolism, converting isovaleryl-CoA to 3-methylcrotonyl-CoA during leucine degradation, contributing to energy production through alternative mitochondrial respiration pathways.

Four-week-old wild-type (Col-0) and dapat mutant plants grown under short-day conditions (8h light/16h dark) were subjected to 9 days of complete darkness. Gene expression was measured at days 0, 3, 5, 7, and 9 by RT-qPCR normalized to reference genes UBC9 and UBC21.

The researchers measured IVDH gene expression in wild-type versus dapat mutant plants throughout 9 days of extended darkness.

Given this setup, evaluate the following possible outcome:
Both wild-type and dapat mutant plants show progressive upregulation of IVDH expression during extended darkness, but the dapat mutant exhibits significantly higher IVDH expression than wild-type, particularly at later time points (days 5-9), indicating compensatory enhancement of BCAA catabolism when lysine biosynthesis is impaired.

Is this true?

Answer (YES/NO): NO